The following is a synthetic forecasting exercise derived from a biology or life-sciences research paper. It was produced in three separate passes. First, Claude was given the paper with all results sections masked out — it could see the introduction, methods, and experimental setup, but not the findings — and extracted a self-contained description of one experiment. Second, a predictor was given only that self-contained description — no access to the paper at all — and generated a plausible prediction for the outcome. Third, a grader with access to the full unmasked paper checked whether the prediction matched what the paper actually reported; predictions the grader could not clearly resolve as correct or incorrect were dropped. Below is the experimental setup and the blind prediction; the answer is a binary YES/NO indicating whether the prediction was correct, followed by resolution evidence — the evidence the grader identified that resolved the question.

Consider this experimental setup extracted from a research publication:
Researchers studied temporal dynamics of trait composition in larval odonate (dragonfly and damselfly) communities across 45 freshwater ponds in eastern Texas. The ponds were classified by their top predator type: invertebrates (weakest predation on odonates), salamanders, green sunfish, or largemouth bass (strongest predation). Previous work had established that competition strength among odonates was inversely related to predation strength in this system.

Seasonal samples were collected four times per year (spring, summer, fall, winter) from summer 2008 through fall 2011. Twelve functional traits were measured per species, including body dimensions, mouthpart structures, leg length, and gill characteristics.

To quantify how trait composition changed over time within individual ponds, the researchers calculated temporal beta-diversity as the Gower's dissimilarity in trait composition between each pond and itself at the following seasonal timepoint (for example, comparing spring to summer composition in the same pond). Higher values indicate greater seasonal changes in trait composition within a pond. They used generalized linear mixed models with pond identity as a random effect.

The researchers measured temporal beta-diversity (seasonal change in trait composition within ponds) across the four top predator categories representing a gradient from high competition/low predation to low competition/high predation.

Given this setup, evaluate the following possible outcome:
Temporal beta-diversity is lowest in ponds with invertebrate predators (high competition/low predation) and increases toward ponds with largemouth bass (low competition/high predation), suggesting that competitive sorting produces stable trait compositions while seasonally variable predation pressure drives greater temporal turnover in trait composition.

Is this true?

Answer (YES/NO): NO